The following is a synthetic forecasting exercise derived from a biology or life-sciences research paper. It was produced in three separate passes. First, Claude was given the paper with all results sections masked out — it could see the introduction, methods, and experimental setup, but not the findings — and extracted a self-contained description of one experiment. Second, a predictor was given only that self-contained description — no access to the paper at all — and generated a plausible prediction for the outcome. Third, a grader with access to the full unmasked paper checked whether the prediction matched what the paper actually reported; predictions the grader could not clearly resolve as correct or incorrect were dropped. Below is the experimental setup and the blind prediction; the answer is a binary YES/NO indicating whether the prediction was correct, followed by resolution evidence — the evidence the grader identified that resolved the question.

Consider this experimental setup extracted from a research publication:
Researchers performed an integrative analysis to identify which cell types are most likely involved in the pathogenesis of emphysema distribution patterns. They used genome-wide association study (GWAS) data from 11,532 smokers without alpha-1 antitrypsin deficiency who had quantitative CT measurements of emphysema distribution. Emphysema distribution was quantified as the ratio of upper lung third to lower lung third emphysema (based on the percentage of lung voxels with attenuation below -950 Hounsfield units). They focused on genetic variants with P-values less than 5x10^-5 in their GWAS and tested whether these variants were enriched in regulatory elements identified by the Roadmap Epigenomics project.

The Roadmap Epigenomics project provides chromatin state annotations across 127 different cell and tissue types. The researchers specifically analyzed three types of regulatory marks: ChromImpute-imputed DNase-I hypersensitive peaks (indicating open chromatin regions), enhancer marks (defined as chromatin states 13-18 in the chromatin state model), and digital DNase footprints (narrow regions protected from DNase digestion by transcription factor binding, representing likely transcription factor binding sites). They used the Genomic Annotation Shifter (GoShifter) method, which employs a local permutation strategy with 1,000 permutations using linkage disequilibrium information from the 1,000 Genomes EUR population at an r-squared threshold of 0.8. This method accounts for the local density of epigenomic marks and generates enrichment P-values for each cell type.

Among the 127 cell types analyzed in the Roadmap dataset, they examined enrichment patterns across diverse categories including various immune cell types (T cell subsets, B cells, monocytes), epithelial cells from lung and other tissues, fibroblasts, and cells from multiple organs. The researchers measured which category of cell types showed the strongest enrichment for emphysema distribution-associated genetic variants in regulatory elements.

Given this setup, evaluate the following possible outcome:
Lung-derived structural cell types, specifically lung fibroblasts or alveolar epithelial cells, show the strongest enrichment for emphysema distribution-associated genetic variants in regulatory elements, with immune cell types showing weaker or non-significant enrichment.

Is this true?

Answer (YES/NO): NO